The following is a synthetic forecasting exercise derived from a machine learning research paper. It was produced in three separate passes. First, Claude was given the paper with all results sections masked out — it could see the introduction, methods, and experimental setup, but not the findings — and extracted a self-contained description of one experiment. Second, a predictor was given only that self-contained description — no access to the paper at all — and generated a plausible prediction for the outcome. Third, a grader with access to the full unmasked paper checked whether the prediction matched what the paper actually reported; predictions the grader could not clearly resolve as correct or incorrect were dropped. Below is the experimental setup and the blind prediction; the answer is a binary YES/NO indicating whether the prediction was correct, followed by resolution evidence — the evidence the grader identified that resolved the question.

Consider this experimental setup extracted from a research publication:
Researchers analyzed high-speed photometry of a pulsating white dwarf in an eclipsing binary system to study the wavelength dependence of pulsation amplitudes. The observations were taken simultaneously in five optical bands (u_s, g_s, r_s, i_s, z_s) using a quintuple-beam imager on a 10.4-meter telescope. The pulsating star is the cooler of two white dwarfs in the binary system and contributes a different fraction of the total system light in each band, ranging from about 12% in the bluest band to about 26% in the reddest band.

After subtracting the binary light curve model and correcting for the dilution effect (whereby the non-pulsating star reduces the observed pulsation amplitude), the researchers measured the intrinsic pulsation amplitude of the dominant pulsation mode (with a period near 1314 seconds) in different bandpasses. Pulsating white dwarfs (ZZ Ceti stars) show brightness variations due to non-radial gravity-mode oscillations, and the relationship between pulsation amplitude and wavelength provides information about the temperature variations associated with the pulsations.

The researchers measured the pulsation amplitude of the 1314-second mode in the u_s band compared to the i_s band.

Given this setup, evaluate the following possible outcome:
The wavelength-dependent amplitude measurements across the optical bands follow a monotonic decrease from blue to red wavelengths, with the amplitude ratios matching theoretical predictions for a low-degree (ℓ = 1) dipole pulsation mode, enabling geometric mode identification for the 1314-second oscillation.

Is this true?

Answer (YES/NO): NO